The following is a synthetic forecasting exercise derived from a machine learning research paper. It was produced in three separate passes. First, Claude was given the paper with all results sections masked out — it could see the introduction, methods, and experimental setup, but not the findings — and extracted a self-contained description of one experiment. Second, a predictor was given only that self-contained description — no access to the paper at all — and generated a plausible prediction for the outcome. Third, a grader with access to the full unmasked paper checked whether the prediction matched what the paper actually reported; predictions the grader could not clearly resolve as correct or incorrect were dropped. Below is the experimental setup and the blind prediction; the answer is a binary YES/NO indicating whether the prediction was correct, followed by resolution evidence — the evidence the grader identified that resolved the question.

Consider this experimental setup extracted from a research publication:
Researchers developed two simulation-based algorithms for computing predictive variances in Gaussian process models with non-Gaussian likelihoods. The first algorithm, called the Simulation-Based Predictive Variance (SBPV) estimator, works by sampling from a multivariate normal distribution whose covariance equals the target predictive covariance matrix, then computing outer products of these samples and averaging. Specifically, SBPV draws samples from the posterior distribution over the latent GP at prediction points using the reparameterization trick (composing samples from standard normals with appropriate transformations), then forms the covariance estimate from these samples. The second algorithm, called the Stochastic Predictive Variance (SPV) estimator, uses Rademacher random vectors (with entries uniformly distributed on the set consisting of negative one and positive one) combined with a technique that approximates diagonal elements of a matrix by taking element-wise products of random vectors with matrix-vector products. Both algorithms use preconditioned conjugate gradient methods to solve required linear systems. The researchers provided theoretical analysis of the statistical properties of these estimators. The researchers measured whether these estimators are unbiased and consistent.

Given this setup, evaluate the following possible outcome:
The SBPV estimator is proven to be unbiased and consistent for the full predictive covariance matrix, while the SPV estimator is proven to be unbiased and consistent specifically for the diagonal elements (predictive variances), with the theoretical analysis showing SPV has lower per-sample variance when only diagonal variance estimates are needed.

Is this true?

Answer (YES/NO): NO